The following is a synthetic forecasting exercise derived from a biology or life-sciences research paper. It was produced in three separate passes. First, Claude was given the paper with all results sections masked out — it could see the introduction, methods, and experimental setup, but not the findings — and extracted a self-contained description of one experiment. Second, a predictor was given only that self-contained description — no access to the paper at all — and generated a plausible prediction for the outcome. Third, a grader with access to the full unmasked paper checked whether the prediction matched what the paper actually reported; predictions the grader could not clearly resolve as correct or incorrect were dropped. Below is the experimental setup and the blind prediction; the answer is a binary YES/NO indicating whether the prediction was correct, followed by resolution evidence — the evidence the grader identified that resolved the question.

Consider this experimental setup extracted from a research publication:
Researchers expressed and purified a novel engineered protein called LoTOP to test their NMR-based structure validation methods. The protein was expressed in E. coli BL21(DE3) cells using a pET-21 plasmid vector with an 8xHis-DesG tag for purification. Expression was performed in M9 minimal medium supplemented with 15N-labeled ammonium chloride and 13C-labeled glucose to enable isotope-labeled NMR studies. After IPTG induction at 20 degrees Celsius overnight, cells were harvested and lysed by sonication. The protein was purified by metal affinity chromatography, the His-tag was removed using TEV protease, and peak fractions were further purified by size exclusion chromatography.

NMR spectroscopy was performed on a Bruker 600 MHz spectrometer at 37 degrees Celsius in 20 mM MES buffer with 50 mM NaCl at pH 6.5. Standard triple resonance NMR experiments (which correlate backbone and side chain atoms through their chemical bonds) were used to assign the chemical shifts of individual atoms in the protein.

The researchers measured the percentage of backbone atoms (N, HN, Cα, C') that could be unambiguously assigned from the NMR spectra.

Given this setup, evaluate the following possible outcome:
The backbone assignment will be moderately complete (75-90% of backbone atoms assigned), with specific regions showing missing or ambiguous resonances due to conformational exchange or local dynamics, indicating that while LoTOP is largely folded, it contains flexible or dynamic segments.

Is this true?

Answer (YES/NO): NO